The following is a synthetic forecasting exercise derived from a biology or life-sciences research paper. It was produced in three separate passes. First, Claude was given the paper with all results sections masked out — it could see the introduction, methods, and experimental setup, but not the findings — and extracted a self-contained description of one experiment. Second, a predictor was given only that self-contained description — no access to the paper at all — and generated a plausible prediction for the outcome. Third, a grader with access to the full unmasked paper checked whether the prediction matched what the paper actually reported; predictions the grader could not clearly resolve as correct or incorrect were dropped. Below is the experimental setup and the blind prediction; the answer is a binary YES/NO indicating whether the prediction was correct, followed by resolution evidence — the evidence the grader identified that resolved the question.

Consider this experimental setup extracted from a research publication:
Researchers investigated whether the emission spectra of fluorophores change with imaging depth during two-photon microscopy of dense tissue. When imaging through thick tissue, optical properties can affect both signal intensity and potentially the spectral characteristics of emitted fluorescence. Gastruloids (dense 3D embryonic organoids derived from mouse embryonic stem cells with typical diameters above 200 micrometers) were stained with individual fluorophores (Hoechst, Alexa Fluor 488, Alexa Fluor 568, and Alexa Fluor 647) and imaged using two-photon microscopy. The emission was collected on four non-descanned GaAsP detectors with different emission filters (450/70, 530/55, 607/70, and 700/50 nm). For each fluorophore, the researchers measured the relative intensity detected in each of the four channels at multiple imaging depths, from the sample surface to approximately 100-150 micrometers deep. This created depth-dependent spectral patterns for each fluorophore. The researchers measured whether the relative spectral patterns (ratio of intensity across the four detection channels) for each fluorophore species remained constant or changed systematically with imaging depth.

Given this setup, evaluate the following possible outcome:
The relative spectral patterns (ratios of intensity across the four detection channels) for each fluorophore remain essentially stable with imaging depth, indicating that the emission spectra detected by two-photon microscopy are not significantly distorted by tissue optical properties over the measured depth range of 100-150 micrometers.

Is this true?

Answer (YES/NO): NO